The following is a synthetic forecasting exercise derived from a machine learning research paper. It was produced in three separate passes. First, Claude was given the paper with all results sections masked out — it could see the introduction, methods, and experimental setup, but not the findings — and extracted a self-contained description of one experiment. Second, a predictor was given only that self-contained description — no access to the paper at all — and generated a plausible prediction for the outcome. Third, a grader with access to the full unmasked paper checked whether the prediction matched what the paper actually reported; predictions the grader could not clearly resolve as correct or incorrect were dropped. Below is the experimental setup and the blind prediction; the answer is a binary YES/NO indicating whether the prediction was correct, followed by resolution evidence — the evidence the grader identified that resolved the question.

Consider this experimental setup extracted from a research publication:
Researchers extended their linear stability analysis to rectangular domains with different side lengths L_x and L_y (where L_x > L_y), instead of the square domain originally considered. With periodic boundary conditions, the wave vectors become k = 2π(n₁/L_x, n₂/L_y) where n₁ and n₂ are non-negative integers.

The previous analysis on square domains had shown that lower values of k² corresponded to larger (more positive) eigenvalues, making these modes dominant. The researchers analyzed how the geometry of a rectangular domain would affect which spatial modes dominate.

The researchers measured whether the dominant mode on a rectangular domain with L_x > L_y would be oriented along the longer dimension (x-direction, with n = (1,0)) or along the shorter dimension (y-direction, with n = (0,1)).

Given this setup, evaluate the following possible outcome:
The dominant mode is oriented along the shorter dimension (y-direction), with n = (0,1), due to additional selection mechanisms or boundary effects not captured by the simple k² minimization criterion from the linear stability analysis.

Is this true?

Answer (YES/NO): NO